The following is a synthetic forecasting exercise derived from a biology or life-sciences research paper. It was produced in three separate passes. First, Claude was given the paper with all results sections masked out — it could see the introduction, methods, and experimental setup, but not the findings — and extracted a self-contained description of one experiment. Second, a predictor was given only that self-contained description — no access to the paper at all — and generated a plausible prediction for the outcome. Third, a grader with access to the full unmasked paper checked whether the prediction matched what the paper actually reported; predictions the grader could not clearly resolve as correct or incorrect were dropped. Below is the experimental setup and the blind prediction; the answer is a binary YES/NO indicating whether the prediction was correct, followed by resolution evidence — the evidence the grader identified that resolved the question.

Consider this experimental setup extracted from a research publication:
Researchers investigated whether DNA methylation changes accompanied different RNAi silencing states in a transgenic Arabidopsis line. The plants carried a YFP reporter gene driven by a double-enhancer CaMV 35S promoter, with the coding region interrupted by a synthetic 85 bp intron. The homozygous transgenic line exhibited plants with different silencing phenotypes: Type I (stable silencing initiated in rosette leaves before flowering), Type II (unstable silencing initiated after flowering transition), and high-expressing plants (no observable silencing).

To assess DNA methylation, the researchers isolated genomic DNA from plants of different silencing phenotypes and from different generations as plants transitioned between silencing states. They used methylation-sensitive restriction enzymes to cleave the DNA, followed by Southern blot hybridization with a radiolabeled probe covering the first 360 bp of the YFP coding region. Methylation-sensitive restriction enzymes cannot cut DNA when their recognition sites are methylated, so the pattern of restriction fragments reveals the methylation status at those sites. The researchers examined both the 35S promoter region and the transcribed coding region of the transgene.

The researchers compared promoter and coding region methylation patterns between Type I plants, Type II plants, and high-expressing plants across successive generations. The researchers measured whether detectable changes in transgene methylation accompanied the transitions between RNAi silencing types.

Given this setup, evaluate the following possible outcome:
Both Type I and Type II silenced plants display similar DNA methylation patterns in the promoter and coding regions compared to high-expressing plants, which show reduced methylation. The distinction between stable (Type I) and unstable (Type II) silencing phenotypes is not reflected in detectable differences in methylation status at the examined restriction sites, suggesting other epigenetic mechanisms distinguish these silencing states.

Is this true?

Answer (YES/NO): NO